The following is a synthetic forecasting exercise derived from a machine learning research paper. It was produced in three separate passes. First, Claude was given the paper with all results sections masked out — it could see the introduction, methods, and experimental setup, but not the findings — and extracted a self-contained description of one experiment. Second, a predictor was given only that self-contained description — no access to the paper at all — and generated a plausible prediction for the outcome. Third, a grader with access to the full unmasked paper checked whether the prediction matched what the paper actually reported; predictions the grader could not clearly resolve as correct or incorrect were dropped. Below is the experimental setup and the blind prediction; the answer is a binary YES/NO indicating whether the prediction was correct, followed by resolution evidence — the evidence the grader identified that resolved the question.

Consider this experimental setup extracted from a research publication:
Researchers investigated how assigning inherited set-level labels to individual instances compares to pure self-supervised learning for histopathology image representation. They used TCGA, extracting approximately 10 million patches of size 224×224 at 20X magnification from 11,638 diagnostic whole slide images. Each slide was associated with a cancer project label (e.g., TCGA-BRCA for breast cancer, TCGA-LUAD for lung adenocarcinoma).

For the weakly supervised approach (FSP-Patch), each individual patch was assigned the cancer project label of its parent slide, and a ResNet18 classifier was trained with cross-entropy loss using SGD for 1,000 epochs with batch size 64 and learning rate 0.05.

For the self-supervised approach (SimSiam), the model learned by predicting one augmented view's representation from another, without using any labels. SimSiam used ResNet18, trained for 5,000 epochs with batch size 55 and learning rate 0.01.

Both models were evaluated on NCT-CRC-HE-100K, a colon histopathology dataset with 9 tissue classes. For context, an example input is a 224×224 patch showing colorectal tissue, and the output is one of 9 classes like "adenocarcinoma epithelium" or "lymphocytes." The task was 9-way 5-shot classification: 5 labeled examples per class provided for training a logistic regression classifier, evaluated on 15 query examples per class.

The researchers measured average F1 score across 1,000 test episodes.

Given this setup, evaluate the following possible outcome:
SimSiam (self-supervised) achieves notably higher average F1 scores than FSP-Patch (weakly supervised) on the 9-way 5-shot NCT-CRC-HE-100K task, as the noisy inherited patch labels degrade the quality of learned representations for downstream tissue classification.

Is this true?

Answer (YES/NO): NO